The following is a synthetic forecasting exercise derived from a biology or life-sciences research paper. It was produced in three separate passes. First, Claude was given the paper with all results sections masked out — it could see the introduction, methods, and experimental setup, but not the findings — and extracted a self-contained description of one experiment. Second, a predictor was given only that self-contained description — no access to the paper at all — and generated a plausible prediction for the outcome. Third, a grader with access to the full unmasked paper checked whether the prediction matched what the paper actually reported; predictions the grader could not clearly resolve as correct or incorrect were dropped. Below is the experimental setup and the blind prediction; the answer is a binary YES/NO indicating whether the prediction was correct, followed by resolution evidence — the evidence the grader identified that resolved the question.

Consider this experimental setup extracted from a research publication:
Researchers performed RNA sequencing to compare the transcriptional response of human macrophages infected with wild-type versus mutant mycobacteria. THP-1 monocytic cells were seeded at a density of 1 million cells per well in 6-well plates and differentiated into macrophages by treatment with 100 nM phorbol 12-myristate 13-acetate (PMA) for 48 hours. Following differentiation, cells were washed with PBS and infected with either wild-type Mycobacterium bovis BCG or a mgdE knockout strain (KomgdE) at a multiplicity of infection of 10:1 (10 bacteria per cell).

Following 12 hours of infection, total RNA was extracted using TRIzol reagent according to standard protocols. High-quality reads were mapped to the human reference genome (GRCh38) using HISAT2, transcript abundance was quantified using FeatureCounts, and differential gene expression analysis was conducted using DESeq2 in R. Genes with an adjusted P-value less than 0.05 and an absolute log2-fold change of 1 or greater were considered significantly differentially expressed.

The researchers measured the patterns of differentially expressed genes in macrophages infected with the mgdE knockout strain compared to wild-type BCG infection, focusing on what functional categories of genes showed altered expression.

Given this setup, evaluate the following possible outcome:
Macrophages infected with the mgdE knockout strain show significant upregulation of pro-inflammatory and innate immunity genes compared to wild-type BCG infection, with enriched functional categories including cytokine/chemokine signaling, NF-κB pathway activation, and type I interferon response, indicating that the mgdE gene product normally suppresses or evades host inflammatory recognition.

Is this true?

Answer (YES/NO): NO